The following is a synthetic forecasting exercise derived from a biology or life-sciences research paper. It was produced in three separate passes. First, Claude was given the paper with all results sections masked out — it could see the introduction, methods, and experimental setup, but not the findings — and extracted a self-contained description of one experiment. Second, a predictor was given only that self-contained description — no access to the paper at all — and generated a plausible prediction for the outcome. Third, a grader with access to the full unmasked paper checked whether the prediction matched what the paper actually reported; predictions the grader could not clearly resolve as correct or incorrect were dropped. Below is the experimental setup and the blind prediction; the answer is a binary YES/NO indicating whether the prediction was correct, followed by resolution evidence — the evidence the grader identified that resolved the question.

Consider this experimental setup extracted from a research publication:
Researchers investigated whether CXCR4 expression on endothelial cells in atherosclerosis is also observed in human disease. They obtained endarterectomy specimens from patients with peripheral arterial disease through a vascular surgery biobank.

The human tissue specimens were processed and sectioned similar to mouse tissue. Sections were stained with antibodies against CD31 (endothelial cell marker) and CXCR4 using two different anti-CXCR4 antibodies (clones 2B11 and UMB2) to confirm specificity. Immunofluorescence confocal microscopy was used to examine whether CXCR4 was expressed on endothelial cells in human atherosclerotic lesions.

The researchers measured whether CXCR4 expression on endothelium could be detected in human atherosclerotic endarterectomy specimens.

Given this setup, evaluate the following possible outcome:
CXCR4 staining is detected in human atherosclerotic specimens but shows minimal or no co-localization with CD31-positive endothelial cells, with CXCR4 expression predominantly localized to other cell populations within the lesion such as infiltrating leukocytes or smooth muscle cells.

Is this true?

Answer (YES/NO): NO